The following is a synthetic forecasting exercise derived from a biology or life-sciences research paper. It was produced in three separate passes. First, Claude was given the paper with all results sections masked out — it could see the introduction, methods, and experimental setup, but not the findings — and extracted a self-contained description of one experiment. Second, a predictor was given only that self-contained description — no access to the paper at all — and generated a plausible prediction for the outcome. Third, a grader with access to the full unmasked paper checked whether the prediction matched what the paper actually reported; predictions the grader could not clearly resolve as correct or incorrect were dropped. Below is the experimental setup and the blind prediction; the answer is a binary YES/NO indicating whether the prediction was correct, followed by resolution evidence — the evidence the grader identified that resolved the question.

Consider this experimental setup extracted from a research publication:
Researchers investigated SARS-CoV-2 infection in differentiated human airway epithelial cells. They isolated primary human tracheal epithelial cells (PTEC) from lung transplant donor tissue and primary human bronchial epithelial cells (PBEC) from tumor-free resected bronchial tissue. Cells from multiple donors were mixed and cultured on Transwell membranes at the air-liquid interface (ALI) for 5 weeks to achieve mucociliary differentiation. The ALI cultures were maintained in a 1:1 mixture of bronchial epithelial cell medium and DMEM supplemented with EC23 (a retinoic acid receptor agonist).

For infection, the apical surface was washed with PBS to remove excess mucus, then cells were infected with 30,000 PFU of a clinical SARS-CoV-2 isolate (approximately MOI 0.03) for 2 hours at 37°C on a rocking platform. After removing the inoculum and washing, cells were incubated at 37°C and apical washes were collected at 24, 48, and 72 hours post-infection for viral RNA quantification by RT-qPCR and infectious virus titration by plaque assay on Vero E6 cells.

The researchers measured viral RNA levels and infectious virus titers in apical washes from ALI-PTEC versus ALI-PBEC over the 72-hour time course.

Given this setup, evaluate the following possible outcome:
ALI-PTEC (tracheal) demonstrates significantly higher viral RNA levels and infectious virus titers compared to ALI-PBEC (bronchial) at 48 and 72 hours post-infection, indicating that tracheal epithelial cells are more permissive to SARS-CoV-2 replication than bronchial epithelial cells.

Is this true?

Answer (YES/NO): NO